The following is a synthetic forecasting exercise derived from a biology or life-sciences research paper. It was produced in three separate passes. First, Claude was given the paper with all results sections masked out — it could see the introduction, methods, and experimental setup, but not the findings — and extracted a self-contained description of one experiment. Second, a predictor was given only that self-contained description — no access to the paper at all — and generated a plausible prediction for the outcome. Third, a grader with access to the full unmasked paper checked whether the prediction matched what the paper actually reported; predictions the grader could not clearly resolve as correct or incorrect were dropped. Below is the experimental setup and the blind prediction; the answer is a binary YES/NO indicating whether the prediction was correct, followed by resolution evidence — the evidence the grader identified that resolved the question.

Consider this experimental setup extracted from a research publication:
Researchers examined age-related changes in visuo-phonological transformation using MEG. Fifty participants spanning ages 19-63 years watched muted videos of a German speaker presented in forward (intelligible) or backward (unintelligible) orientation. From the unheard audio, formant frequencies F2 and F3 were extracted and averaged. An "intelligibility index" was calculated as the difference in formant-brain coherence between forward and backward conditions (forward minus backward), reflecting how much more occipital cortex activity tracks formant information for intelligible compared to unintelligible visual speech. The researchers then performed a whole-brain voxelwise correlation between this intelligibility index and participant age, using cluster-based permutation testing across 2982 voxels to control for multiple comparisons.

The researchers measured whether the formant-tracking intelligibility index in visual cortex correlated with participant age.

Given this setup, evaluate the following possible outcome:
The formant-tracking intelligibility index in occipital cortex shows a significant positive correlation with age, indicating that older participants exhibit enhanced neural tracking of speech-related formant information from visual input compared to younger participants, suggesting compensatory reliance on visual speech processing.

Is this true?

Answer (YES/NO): NO